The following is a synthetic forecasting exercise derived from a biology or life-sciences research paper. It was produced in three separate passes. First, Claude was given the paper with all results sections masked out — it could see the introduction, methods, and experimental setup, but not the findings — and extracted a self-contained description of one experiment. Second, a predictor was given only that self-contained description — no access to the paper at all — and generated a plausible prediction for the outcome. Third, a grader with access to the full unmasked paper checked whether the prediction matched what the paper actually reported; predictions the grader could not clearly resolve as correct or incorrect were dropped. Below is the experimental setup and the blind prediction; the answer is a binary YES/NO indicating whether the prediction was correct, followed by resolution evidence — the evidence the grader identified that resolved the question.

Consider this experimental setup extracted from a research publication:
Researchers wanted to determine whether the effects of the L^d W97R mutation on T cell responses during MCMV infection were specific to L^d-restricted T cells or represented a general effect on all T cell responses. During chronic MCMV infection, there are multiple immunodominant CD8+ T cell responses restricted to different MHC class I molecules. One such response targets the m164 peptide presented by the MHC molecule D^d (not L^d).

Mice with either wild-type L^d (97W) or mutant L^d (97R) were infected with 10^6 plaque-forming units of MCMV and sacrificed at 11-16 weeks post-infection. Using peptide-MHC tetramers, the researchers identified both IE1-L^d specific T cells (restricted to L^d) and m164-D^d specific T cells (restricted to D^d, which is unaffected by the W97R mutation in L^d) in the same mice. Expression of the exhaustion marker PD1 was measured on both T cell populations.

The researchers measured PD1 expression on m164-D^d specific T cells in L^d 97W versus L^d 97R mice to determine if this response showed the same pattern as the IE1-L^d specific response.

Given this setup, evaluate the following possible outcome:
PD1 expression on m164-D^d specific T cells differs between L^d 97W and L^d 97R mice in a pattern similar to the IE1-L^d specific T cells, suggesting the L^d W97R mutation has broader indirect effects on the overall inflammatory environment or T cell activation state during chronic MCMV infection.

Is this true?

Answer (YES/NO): NO